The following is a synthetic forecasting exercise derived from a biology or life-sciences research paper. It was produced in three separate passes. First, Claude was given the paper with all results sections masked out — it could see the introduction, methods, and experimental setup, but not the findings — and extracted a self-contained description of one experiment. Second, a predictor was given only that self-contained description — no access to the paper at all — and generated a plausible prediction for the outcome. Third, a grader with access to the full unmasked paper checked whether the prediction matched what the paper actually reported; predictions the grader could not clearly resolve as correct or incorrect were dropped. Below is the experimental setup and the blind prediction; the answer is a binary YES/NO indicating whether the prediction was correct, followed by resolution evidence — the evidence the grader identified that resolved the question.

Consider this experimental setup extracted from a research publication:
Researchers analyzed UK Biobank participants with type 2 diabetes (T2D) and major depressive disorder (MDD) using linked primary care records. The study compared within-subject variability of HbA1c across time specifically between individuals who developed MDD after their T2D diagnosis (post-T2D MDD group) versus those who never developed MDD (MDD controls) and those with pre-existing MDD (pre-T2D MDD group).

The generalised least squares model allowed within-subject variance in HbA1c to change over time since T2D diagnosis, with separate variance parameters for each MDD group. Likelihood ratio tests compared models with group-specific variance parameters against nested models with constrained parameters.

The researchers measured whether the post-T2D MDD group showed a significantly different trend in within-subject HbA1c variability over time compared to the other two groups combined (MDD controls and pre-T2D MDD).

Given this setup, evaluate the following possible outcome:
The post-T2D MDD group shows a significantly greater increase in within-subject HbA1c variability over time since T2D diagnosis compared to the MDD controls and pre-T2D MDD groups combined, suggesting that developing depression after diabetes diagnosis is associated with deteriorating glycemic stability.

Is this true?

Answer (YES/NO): YES